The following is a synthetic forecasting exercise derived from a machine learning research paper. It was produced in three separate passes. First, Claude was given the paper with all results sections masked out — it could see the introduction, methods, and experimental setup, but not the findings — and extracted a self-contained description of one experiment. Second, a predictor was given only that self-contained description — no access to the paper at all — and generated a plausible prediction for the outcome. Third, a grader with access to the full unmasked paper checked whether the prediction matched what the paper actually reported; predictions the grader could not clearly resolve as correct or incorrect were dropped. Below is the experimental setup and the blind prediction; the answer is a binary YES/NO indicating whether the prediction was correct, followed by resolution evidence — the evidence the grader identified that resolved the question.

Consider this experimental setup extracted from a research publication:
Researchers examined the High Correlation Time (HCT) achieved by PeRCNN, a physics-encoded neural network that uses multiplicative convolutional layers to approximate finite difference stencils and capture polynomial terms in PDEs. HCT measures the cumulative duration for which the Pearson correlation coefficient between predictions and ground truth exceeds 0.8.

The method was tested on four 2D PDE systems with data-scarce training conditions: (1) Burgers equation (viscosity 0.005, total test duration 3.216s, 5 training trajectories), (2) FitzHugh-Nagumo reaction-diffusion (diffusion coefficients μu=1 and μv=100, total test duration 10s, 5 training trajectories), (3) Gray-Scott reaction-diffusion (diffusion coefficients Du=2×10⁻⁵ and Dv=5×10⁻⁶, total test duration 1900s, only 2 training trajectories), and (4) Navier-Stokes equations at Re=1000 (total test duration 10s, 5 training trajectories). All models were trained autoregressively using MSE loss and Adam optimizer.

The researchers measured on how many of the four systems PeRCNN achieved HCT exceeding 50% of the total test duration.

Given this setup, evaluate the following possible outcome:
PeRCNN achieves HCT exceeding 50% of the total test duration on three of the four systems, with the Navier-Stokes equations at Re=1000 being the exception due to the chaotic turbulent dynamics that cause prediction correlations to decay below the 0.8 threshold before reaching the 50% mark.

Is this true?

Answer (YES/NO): NO